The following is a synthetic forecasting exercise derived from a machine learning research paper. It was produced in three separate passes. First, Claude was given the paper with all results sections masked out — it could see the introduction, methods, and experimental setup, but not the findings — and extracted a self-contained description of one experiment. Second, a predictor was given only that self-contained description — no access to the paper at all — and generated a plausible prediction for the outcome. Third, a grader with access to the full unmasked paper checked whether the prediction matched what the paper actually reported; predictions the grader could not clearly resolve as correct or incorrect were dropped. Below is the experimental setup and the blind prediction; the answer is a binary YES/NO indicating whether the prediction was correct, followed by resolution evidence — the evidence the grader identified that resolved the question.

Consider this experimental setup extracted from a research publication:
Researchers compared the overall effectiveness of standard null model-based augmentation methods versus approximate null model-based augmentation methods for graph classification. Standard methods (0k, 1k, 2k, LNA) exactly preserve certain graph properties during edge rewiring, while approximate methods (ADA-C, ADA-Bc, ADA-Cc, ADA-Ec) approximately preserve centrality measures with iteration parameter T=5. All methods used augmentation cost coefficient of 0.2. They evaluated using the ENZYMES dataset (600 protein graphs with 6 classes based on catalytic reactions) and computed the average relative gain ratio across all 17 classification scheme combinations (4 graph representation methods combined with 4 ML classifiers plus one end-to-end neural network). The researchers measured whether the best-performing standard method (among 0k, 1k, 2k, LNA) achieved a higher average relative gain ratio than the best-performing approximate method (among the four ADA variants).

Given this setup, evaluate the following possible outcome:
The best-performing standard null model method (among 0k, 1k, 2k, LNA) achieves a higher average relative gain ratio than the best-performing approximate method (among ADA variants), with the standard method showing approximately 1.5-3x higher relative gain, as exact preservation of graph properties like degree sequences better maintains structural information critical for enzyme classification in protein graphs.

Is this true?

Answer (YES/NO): YES